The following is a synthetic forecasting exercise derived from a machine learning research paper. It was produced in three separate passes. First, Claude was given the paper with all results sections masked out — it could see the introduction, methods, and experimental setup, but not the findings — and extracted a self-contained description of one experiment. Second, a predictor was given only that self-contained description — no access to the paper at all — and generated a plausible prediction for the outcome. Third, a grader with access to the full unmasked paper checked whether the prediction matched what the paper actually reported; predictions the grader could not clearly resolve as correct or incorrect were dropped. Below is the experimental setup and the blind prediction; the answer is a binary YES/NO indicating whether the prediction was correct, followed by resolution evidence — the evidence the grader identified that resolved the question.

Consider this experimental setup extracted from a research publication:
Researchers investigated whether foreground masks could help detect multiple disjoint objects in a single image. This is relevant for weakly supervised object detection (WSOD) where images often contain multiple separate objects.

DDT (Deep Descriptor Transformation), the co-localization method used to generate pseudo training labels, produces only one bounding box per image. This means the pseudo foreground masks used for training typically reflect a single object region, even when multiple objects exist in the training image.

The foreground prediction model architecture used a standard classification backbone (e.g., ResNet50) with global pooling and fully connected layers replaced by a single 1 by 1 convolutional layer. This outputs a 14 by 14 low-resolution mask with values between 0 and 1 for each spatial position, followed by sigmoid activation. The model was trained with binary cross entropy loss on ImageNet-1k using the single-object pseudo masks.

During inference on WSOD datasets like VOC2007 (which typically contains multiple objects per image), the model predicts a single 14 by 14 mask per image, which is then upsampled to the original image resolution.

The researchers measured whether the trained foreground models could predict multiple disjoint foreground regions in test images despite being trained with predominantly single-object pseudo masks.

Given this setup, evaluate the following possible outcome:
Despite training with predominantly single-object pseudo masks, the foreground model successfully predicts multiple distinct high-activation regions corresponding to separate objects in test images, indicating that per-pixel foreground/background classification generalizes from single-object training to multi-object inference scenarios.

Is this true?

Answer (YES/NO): YES